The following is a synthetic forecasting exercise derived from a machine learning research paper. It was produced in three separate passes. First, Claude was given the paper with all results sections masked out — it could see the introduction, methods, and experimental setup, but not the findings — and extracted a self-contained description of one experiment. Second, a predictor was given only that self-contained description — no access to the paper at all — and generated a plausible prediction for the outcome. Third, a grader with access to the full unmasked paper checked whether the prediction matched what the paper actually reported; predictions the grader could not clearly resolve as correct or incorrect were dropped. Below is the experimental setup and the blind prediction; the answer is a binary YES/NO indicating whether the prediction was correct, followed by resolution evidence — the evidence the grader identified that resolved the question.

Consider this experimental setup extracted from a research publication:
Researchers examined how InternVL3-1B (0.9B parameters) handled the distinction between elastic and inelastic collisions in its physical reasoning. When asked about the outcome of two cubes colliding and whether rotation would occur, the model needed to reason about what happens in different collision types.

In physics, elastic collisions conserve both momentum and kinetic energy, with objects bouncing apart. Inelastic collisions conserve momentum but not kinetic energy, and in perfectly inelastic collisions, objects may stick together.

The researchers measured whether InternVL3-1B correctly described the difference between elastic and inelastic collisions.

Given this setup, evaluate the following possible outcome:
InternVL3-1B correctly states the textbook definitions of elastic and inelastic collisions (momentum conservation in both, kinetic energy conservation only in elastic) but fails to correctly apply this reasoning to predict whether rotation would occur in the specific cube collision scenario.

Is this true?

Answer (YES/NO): NO